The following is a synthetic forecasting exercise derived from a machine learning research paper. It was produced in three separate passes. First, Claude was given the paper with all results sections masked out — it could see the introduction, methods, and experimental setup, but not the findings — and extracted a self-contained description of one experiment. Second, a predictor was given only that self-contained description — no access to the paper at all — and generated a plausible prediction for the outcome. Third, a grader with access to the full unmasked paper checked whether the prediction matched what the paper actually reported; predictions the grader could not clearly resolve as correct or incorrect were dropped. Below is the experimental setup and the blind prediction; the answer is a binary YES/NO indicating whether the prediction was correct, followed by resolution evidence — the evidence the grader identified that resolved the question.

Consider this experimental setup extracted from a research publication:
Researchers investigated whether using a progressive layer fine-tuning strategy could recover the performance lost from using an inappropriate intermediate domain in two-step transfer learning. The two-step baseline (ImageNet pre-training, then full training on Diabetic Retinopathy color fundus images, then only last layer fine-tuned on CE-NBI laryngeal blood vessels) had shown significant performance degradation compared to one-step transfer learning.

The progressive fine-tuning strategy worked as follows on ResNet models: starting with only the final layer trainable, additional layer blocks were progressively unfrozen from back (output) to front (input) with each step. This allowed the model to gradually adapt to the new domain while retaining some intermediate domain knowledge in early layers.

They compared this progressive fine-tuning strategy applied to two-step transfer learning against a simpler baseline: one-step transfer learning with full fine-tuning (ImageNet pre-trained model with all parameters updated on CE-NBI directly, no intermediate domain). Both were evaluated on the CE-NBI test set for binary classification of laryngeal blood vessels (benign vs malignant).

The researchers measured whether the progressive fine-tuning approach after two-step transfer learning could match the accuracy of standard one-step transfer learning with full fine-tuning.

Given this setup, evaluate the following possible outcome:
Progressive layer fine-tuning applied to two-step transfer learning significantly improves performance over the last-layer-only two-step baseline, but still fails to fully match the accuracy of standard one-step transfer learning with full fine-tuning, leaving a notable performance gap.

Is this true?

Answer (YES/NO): NO